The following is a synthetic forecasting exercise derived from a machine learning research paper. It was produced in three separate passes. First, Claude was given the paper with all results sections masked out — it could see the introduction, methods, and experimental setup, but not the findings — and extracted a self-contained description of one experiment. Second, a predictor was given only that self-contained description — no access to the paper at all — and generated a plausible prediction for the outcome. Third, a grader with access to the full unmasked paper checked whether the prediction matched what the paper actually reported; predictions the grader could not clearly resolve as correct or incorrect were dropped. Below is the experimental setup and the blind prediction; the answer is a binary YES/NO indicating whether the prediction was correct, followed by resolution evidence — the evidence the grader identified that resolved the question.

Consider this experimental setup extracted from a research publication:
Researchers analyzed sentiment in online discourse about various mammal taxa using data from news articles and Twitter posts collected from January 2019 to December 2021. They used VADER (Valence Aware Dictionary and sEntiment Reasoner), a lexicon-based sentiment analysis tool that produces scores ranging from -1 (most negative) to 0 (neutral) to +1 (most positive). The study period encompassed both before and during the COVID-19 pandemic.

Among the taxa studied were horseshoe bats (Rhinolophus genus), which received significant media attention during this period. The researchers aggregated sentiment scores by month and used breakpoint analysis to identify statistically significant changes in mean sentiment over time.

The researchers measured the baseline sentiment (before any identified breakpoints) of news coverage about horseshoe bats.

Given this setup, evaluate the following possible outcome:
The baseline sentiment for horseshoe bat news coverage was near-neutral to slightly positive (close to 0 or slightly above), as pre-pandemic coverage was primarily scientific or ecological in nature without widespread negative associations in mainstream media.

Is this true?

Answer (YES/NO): YES